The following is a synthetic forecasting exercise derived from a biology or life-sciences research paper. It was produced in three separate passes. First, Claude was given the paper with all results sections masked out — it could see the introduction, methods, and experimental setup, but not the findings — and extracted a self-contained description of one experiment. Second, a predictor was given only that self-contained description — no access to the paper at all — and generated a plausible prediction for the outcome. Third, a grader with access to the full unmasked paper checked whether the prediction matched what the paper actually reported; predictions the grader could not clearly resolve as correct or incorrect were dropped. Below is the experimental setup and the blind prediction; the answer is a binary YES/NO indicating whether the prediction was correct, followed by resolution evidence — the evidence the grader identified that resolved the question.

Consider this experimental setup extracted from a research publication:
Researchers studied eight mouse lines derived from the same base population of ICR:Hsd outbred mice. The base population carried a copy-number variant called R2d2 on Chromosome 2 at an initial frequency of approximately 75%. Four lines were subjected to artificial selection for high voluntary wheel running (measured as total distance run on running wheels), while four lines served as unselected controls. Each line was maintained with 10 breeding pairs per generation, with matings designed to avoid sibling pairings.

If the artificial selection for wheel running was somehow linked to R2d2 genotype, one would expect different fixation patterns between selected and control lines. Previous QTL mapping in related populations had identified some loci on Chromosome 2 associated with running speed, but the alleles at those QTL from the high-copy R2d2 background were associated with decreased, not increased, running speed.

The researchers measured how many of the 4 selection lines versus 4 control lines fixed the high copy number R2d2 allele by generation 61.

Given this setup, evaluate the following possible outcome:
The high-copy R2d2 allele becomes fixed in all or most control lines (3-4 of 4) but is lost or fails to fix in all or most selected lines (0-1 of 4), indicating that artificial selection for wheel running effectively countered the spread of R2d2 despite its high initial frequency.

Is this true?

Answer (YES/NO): NO